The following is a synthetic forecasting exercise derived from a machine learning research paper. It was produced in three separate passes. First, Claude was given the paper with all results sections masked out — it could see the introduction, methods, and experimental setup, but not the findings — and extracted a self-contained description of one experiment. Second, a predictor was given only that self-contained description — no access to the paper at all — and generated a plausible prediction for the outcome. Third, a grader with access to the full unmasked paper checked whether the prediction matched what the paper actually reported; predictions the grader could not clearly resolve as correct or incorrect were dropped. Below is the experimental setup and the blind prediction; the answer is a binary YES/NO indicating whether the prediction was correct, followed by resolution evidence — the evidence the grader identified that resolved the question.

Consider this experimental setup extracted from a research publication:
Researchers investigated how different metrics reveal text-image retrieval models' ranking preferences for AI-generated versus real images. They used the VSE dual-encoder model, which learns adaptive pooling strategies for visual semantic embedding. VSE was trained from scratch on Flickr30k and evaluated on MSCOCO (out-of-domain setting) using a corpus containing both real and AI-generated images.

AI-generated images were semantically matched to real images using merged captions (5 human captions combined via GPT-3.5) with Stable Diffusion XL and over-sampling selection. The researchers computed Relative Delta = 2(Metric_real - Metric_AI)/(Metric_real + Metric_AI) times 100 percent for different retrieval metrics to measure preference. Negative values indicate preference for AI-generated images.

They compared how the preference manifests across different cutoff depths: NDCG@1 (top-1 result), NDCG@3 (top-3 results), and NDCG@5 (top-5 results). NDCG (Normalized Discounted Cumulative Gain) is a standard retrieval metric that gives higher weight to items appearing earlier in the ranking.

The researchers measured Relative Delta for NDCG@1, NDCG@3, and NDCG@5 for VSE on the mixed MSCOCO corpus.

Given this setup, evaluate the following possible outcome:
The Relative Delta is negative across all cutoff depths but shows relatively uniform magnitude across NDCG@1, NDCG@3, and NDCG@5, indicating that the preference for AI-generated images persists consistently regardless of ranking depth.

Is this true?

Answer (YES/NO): NO